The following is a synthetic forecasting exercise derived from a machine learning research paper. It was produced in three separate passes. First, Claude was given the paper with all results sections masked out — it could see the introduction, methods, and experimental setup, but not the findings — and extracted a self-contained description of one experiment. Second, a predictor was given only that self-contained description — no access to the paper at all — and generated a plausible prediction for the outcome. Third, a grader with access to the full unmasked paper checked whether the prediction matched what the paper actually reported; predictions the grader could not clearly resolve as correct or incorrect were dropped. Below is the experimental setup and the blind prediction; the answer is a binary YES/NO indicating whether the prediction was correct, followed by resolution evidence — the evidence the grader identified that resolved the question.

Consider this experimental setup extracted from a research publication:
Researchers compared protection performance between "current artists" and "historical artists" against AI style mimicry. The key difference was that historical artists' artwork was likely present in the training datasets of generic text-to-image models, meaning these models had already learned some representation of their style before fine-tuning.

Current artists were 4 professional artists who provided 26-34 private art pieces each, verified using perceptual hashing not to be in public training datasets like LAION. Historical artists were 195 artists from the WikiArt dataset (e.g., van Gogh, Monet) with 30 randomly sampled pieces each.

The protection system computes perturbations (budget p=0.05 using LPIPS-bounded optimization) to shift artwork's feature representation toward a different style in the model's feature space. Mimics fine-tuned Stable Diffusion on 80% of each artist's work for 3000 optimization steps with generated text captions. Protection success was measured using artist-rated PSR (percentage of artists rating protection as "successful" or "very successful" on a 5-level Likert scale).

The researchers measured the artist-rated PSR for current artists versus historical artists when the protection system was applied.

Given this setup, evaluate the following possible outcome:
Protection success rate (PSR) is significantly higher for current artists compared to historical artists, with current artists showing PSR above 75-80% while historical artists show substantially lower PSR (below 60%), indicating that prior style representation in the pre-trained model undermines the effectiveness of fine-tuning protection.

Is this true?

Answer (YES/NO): NO